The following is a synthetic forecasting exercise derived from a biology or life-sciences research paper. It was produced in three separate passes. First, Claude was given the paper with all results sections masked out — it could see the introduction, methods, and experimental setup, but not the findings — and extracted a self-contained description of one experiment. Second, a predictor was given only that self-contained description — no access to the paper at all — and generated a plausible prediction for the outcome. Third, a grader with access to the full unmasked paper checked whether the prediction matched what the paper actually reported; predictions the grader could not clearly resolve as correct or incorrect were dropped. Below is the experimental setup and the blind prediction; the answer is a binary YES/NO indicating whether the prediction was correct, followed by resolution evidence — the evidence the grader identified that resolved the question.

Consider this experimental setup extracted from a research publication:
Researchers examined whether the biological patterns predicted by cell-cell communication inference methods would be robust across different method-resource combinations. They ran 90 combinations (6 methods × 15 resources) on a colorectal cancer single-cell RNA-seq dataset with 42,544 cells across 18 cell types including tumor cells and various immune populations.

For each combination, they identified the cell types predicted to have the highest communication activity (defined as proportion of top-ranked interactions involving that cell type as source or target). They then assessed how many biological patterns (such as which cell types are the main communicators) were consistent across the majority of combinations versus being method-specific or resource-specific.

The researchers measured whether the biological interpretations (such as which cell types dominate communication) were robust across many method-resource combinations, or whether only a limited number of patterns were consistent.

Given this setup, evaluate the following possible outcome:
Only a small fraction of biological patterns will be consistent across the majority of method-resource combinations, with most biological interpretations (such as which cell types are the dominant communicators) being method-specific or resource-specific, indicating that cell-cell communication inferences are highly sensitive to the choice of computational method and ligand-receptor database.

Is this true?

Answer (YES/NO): YES